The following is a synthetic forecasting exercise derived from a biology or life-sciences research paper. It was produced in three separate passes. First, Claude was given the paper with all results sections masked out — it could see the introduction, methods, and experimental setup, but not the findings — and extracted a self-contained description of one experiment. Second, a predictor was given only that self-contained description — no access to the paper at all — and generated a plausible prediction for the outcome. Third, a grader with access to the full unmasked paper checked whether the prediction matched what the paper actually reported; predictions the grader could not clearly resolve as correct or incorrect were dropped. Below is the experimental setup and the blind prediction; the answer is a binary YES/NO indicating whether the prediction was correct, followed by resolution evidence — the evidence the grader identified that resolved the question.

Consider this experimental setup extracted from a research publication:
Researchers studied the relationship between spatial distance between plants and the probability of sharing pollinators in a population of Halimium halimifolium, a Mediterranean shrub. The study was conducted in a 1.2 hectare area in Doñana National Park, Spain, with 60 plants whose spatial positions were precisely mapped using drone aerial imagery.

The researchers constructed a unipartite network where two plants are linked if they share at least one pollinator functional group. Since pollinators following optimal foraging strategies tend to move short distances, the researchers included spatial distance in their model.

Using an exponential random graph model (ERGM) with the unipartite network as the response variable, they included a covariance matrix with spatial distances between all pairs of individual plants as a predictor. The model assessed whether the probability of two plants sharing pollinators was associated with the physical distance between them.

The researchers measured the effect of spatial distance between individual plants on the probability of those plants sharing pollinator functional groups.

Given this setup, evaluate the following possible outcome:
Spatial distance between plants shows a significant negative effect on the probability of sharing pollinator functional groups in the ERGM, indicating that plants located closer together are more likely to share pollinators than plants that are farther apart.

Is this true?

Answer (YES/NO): YES